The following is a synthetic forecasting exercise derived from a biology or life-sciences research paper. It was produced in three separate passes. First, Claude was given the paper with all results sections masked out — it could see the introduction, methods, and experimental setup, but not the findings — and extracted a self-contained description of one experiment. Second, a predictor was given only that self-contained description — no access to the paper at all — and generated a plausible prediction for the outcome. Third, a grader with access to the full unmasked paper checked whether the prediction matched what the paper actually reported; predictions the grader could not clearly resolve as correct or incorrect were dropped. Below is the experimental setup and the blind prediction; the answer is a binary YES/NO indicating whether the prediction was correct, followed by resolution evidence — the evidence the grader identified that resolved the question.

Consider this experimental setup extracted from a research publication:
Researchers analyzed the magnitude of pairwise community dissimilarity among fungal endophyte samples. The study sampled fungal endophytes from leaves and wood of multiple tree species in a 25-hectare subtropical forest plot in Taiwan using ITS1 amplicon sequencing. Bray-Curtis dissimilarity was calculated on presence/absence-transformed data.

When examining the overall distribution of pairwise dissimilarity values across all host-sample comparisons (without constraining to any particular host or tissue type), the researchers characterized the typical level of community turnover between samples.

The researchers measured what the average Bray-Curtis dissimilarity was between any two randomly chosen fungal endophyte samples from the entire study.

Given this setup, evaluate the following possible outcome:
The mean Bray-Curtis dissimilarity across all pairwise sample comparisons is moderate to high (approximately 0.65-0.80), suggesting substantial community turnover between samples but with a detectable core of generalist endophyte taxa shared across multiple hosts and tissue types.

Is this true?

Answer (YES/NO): NO